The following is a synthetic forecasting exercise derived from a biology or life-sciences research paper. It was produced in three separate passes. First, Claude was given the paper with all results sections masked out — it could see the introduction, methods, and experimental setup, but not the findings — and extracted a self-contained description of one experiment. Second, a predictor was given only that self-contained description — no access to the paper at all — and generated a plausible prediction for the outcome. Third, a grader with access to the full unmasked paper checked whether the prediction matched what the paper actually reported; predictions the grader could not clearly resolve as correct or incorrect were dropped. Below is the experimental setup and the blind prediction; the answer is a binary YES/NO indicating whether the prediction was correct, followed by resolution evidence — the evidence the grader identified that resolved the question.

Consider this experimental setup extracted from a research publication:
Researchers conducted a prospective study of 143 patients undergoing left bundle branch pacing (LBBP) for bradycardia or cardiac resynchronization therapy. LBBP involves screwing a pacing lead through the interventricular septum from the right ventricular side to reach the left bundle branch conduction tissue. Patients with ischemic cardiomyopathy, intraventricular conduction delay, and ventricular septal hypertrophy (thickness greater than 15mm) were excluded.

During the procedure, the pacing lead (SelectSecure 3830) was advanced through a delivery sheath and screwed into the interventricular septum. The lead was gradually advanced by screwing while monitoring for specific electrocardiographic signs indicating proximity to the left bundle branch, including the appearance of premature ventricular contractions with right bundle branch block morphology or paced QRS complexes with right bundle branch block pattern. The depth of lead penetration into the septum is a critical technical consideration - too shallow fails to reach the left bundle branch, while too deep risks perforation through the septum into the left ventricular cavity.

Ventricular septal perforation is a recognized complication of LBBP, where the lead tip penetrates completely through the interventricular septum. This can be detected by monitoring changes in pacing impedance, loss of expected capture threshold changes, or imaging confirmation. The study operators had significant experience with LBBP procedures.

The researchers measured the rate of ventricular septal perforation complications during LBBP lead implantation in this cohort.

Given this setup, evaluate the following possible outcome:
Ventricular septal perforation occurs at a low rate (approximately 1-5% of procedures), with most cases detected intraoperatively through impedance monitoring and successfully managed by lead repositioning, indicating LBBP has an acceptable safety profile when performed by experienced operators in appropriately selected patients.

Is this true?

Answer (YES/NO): YES